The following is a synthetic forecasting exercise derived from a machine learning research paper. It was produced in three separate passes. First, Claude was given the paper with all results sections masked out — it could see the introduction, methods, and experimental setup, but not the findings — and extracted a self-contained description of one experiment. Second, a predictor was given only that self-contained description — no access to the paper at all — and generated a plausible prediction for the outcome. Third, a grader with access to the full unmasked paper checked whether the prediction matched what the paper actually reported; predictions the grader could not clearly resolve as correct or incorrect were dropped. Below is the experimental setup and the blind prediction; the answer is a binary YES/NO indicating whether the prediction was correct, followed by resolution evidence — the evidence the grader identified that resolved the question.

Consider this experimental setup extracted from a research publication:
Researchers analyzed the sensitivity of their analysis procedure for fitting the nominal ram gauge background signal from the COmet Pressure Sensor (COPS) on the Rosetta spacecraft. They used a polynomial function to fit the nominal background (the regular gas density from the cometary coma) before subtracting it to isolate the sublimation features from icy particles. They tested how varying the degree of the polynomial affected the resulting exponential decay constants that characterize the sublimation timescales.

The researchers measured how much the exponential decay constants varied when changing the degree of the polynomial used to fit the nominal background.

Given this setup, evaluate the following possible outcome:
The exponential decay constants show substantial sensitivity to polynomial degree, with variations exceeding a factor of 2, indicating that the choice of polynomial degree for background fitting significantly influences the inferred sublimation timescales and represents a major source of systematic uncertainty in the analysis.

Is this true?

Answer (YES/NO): NO